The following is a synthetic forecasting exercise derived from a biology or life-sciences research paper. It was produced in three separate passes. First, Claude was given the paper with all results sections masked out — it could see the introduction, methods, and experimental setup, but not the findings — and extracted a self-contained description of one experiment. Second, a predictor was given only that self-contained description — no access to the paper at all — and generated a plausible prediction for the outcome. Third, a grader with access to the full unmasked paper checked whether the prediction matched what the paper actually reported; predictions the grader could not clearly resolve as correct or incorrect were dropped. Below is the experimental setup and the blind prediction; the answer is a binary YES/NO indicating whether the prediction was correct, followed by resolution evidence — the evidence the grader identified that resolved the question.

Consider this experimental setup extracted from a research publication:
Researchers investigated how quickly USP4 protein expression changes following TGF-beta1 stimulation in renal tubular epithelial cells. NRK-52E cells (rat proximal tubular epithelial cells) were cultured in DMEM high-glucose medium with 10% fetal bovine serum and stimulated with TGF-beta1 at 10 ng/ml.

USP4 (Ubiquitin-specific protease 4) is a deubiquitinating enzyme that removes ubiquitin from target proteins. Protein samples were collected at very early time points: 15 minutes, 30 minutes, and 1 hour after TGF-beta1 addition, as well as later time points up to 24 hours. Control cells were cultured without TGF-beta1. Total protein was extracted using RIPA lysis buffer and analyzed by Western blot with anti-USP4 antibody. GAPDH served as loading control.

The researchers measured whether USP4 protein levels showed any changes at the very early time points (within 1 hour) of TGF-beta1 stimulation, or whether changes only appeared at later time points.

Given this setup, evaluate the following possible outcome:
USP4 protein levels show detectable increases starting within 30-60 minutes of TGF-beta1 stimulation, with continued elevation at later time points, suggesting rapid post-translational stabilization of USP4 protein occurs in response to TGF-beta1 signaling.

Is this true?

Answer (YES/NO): NO